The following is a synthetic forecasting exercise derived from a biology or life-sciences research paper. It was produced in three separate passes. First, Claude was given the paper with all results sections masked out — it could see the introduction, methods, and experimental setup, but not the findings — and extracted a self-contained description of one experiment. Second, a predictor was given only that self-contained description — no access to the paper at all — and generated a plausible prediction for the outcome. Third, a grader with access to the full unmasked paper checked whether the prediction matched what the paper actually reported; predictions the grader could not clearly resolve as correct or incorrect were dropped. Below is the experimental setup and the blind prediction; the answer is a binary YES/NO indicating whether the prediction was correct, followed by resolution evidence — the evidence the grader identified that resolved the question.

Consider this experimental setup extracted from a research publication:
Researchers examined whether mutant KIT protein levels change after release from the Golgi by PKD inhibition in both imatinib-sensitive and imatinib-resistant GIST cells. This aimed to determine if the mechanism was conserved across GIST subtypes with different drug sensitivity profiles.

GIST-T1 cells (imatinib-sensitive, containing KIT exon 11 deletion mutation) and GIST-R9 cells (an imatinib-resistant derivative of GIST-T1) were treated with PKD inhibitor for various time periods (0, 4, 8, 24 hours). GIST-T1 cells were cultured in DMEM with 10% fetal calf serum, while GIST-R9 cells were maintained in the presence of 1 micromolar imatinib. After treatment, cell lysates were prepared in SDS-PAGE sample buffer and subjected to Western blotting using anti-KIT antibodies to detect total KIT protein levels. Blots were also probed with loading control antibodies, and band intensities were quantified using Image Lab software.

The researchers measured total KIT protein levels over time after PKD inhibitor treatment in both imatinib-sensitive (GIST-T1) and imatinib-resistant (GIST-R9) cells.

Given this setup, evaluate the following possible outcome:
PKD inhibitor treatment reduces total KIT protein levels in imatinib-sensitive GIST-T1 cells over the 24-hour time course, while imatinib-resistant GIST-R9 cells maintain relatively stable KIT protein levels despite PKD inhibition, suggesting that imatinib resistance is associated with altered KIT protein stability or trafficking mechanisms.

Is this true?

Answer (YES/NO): NO